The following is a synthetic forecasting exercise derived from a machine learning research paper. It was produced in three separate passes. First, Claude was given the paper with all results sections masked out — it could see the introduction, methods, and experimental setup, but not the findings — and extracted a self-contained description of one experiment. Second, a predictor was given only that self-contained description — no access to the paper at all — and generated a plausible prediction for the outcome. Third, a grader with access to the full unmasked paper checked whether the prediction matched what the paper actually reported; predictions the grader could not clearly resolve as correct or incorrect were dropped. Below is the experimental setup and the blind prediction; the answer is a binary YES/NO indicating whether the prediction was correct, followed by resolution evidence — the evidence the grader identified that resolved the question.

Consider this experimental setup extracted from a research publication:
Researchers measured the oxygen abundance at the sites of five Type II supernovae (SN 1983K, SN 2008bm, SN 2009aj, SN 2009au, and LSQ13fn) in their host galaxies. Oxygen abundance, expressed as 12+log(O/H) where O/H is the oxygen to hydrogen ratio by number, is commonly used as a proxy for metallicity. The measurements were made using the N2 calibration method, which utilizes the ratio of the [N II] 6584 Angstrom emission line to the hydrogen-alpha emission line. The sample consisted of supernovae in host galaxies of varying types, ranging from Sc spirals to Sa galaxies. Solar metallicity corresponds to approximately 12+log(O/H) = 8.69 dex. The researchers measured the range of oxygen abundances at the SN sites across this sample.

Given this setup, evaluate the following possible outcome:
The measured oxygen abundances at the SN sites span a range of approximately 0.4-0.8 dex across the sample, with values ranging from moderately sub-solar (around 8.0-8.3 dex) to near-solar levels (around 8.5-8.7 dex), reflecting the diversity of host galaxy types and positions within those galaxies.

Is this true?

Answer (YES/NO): NO